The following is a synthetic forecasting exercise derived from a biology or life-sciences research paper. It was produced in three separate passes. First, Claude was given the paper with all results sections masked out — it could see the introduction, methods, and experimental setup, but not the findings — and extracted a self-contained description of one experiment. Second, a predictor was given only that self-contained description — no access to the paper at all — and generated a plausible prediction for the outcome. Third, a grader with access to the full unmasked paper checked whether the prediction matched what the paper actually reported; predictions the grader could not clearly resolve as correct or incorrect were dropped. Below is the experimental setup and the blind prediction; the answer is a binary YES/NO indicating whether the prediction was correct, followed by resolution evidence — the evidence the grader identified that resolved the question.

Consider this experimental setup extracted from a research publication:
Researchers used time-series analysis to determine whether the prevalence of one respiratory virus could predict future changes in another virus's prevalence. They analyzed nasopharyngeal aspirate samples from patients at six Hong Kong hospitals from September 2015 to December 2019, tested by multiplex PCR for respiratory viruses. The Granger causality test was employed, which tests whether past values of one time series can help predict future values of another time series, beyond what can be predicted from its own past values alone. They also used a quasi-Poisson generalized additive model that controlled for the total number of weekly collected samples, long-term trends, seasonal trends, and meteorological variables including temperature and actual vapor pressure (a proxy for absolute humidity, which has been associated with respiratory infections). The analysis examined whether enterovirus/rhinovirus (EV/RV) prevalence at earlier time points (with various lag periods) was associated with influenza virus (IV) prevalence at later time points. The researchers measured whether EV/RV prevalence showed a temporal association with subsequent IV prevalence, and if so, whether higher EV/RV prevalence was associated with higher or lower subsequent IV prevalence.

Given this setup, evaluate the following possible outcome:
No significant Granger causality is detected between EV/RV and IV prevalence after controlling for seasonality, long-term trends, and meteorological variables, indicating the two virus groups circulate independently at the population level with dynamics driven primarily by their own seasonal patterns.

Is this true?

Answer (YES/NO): NO